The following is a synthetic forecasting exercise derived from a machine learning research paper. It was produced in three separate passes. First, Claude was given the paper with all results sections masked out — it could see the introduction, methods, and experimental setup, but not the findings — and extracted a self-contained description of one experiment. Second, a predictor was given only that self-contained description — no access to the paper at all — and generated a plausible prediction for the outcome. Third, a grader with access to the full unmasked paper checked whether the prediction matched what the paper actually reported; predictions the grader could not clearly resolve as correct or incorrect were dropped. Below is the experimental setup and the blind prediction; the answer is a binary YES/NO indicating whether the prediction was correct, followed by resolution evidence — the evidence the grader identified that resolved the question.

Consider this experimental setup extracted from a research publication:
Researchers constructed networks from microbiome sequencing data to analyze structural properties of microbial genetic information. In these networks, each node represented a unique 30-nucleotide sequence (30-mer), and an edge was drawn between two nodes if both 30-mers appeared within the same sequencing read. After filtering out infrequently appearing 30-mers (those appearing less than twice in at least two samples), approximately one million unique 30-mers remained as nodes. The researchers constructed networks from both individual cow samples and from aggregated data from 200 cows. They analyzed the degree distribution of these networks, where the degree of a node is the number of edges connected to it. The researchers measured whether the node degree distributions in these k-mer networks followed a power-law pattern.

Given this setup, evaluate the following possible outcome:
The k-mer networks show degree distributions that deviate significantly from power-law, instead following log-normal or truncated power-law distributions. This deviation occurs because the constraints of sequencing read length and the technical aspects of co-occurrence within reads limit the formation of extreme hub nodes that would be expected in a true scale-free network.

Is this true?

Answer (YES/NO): NO